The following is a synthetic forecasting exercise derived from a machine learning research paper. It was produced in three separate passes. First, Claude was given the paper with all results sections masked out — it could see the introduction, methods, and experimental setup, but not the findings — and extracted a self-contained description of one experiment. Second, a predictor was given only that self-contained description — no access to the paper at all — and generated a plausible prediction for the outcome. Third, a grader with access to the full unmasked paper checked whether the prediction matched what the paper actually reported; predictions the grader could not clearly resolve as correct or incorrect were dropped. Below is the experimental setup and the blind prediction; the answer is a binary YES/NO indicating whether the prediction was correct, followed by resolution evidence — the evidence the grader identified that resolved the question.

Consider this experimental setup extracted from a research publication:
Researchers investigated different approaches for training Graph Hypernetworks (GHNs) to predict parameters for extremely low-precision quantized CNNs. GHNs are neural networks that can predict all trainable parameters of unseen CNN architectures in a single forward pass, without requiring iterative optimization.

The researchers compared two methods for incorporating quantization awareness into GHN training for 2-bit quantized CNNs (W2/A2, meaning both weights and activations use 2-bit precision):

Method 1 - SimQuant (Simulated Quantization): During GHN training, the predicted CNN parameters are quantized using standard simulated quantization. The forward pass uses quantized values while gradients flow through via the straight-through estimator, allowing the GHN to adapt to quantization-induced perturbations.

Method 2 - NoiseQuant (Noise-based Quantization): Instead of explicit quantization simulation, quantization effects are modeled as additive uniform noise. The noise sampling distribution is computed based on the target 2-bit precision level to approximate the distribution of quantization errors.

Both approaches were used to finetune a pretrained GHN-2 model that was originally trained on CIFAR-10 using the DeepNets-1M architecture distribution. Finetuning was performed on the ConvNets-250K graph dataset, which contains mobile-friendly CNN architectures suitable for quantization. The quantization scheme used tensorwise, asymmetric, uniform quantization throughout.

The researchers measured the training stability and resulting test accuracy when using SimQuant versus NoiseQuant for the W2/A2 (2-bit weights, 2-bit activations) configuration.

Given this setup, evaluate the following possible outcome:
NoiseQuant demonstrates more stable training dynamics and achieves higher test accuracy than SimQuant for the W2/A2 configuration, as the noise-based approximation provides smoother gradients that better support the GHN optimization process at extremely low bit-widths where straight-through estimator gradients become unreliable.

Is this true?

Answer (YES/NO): YES